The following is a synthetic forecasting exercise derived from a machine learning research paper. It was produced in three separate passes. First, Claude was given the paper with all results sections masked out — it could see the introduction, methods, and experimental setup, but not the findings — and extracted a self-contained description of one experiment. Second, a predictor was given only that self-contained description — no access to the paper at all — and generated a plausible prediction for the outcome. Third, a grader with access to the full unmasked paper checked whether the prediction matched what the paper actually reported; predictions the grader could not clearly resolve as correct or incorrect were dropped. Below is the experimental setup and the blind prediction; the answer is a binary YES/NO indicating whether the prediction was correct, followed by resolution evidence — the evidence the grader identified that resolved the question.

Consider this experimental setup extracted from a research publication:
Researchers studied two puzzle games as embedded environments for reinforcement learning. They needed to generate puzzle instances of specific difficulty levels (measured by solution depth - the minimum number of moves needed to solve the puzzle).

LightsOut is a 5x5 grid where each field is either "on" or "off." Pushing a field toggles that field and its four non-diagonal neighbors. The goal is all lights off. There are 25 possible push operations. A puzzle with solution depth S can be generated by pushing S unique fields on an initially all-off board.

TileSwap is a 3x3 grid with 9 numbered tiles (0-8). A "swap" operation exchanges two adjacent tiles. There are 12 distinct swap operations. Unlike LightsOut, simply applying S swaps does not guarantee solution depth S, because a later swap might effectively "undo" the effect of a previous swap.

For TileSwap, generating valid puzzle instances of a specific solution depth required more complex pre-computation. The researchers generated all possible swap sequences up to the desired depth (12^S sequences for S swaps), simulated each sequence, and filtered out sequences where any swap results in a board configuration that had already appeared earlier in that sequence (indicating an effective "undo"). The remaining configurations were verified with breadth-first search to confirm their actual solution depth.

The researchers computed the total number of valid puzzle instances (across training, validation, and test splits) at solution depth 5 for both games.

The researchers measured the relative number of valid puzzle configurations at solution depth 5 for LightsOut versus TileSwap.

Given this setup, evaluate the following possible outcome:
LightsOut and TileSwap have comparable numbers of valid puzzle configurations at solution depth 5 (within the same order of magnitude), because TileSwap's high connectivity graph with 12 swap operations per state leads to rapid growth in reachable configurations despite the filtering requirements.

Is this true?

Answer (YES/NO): YES